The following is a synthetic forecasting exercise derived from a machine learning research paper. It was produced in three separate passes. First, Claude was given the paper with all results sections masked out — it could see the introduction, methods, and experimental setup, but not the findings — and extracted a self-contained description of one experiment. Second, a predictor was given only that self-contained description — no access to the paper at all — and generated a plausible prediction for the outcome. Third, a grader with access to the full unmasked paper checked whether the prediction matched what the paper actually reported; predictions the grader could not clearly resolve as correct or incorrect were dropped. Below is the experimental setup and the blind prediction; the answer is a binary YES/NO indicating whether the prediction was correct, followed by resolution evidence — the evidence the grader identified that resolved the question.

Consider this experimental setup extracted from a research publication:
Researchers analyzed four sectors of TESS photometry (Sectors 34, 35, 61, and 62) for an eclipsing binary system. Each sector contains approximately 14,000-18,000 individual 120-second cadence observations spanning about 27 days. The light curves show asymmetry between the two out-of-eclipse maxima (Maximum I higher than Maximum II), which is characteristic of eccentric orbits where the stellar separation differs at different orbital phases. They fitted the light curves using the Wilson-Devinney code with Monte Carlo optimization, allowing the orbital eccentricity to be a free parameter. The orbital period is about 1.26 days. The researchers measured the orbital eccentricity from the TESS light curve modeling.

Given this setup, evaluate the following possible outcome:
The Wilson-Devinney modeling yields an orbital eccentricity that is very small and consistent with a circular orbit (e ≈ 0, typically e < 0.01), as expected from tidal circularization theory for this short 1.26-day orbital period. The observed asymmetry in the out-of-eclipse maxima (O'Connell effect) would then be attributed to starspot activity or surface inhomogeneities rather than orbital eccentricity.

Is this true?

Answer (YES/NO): NO